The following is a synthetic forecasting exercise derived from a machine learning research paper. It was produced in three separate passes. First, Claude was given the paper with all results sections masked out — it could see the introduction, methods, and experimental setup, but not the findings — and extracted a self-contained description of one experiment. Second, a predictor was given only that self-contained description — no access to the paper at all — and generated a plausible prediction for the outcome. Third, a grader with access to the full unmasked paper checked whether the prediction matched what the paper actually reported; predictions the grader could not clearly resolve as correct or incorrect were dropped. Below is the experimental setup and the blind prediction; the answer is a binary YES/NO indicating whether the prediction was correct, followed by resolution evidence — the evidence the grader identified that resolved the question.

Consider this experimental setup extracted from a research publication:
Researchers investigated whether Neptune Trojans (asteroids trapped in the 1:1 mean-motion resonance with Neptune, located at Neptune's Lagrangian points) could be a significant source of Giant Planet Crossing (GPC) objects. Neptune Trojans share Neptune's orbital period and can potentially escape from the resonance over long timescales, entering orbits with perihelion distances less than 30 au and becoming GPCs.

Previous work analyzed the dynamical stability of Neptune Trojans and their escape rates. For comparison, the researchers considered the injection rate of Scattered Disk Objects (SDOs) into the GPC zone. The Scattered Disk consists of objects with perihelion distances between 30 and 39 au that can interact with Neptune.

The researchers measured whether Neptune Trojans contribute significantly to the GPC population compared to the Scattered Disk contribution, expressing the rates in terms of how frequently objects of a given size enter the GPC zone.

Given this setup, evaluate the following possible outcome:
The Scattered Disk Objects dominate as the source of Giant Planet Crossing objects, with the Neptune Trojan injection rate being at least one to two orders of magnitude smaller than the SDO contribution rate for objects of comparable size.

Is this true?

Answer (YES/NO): YES